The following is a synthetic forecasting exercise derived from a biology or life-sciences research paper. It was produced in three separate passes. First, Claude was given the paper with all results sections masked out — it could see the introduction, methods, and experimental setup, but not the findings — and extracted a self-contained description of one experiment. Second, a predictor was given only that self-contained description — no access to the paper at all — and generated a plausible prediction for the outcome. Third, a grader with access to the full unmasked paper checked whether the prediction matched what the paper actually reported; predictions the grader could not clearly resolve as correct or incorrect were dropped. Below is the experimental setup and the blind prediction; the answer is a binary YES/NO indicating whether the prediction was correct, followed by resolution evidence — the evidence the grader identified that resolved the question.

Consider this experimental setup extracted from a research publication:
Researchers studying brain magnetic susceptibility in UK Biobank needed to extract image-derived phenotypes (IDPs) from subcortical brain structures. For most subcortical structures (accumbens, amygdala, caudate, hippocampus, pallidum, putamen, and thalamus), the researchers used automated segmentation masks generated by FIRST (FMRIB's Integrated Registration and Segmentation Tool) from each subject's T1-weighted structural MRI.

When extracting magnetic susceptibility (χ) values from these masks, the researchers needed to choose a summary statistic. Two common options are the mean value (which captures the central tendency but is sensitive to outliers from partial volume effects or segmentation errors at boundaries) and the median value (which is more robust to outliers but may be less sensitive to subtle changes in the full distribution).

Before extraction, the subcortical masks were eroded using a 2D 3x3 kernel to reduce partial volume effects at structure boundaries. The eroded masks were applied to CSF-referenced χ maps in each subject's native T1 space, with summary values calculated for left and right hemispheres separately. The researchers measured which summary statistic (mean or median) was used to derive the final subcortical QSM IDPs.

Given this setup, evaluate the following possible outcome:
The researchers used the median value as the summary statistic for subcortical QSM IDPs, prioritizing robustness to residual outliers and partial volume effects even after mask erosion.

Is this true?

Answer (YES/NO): YES